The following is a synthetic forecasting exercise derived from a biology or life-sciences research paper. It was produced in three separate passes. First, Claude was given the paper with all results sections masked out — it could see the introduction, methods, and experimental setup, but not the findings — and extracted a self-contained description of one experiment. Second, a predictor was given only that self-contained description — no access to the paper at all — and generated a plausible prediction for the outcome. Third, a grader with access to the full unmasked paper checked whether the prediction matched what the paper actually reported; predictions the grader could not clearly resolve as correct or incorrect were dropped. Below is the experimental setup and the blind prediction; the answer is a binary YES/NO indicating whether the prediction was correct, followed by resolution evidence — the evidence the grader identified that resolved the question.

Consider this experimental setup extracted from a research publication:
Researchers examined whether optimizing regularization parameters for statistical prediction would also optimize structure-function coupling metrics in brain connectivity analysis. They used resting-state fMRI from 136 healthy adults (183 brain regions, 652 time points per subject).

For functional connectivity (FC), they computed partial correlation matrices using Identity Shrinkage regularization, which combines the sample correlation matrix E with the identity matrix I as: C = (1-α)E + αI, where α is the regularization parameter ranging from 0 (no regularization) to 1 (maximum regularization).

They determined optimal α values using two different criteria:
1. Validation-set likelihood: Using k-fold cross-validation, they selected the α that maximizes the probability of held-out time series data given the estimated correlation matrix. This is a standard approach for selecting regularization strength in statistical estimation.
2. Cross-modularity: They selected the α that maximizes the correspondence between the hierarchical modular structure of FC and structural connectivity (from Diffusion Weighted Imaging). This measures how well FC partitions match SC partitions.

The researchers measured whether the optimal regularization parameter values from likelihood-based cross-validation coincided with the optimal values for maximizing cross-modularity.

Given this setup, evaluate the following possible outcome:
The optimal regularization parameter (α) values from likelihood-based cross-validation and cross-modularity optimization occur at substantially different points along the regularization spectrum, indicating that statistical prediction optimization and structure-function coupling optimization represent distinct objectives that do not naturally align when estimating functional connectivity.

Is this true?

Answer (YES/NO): YES